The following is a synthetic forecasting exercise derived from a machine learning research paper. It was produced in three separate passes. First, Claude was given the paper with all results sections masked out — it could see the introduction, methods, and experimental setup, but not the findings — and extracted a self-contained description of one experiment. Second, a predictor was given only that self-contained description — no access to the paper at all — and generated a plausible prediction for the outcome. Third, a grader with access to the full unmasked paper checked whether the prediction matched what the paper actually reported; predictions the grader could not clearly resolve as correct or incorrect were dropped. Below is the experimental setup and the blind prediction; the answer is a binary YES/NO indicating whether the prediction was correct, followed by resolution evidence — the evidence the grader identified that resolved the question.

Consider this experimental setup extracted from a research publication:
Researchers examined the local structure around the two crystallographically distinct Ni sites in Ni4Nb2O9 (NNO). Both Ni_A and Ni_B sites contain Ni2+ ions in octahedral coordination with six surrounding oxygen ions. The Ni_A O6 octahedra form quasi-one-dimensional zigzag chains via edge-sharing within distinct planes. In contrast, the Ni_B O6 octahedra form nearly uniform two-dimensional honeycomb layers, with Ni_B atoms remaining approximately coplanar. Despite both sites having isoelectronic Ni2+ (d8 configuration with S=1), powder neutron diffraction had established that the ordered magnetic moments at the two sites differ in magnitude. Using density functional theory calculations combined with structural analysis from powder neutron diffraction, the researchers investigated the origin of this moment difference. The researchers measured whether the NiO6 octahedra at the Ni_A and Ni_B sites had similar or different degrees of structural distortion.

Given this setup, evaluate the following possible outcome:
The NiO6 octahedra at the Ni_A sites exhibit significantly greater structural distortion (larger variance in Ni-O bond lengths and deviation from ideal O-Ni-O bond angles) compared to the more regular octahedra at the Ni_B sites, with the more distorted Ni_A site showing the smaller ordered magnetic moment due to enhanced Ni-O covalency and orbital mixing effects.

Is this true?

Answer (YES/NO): YES